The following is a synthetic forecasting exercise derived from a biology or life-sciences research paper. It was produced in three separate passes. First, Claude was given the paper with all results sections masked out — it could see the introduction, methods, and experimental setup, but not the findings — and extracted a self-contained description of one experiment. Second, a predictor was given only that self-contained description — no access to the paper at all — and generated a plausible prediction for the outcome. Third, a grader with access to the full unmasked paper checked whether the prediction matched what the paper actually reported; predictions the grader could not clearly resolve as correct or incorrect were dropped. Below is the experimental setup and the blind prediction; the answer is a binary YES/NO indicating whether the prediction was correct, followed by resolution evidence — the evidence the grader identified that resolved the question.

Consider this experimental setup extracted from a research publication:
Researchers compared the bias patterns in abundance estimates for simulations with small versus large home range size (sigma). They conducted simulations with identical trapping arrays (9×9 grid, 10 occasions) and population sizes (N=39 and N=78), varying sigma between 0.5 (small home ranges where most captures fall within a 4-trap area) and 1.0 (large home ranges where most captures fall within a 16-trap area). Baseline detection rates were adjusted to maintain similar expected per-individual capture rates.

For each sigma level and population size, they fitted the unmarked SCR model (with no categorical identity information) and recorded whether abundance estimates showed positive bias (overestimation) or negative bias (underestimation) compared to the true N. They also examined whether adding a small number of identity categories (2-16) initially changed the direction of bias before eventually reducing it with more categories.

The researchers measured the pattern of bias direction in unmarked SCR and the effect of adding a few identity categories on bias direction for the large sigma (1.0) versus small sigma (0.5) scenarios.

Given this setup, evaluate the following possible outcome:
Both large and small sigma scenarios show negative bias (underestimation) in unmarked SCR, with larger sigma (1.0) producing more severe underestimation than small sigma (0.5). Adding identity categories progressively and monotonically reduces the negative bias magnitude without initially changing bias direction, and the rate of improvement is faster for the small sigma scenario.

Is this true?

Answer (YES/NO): NO